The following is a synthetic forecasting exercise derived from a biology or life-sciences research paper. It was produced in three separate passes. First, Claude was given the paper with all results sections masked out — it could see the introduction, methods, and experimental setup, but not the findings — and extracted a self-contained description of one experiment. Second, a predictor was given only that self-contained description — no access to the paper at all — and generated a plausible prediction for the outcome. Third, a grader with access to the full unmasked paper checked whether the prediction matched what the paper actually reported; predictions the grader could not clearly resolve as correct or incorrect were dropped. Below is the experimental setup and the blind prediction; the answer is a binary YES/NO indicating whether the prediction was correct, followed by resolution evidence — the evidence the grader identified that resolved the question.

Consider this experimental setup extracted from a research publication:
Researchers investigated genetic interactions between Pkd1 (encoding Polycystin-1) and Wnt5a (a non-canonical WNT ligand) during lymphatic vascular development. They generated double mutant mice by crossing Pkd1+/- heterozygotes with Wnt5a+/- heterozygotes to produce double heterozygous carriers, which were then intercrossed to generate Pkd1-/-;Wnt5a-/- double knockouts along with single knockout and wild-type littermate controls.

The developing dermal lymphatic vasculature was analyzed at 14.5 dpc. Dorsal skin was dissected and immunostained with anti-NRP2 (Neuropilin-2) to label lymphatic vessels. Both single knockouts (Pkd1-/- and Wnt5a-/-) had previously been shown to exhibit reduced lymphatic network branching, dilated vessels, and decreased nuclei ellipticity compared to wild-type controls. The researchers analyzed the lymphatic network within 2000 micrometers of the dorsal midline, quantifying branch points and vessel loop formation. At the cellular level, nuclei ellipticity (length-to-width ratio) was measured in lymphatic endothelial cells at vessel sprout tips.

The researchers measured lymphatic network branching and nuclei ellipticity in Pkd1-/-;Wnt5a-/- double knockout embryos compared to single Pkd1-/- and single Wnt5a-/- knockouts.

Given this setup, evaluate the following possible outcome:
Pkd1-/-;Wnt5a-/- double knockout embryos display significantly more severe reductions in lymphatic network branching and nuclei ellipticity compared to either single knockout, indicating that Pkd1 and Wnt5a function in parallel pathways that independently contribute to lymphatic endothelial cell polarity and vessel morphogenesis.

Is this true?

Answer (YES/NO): NO